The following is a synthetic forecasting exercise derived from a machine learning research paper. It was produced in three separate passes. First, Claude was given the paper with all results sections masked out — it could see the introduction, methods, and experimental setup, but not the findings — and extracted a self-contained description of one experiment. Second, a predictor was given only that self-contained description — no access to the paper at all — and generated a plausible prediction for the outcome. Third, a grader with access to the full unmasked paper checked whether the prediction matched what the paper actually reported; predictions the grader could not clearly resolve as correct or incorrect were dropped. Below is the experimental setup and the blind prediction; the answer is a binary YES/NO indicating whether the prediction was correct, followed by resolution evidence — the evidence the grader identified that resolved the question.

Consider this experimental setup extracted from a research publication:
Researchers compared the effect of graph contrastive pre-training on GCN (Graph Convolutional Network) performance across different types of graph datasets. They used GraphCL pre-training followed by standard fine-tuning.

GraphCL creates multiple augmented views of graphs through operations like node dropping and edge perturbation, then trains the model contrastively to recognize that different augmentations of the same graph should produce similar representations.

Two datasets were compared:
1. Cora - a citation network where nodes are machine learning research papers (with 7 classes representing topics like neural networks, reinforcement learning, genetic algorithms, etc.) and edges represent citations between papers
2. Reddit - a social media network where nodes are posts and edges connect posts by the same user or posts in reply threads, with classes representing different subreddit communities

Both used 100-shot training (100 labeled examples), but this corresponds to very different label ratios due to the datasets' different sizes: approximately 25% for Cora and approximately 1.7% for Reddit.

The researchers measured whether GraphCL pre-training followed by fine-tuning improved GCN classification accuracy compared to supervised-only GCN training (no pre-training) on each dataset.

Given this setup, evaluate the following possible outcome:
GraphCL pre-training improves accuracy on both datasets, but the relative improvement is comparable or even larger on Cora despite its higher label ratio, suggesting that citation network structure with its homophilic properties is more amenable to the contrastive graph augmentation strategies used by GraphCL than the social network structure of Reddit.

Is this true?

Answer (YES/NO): YES